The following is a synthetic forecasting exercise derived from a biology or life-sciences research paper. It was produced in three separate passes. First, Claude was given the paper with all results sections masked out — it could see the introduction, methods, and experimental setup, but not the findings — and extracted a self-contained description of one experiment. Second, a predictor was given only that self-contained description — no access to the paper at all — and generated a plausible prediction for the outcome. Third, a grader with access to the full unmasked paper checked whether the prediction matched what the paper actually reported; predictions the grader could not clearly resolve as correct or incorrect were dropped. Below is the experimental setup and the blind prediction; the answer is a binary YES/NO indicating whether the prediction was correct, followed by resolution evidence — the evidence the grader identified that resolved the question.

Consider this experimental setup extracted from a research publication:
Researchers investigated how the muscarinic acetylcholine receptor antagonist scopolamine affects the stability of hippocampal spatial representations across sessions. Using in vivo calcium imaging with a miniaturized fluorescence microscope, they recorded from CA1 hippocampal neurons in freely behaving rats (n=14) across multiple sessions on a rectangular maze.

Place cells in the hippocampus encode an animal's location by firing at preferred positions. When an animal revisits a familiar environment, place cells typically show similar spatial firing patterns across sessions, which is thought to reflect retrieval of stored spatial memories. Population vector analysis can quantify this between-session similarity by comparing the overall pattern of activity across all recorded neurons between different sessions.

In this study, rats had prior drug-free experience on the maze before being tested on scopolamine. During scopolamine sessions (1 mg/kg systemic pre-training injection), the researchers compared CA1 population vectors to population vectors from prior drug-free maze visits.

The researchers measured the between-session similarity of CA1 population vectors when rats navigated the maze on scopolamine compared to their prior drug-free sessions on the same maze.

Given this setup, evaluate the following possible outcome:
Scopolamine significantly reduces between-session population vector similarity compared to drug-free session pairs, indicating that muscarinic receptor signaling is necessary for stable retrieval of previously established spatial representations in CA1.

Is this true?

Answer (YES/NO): YES